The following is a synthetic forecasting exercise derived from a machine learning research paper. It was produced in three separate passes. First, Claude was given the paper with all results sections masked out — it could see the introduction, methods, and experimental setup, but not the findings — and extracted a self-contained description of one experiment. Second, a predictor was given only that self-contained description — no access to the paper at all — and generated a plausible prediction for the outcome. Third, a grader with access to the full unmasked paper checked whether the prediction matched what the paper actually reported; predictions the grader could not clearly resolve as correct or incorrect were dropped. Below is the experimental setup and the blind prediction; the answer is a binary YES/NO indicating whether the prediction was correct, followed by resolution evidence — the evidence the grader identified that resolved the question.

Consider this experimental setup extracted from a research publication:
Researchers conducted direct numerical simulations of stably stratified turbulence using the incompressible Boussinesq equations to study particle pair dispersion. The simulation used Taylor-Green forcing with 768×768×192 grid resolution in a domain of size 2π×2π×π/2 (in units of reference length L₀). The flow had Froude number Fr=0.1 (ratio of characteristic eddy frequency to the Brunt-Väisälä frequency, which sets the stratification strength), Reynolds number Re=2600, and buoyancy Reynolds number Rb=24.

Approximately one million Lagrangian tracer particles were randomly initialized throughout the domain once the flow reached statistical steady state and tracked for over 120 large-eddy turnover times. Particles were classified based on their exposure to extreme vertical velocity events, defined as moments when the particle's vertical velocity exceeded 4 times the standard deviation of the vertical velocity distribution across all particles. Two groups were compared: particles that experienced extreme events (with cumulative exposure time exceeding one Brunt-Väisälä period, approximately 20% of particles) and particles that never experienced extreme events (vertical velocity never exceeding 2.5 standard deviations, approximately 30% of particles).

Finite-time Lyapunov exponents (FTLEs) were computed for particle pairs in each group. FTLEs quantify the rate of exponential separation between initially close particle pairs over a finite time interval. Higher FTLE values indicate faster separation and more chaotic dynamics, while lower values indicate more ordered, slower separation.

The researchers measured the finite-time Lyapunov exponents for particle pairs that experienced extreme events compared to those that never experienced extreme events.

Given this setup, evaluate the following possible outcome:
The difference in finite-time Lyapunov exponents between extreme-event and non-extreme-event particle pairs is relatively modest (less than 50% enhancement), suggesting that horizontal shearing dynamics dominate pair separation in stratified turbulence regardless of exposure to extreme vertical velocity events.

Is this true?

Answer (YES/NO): NO